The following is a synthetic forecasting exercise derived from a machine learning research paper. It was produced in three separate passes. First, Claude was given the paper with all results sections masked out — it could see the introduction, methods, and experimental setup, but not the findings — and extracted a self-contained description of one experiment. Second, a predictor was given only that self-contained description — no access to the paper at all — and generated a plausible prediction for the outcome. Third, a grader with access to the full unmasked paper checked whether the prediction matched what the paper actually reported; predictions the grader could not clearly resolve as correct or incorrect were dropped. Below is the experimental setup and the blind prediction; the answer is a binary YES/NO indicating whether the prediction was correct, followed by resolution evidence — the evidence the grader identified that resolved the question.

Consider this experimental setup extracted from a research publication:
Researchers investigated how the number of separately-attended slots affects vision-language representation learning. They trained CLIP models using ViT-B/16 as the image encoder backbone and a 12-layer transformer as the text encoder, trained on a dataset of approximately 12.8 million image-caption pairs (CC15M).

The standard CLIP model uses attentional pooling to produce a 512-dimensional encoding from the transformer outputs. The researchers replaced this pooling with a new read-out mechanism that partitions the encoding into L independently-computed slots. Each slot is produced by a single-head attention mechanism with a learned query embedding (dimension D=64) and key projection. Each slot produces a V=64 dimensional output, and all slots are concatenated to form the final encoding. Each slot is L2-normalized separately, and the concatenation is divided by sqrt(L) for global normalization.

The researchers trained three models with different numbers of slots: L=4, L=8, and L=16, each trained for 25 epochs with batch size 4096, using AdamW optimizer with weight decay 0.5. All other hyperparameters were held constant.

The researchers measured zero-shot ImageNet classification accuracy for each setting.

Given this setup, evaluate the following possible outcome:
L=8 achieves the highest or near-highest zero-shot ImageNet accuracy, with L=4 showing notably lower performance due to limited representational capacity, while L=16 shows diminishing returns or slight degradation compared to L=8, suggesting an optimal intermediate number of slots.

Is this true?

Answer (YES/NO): NO